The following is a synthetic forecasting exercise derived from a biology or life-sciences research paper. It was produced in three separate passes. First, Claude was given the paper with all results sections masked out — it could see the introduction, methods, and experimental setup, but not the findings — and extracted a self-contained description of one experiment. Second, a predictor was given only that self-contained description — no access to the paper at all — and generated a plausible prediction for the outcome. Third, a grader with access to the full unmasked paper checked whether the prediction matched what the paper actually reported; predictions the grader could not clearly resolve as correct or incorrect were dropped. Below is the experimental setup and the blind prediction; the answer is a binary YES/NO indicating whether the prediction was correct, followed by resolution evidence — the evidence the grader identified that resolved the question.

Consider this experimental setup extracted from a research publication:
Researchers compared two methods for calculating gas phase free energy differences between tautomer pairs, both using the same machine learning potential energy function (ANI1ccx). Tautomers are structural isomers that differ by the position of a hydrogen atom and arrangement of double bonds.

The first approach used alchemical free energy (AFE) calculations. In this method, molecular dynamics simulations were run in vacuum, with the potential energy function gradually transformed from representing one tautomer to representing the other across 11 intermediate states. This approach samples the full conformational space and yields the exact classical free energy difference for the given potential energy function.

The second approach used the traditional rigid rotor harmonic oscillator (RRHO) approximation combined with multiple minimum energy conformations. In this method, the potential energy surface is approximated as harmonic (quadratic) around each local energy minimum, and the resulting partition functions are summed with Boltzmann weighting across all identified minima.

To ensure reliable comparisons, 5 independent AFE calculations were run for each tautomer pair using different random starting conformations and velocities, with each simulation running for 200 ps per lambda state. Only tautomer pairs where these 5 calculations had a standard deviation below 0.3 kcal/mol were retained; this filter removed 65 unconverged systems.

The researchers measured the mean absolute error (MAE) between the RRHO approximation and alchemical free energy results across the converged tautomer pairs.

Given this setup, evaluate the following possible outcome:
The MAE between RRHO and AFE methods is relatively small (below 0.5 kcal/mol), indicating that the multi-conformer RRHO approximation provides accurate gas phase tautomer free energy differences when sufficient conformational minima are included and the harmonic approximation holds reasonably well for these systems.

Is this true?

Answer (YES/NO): NO